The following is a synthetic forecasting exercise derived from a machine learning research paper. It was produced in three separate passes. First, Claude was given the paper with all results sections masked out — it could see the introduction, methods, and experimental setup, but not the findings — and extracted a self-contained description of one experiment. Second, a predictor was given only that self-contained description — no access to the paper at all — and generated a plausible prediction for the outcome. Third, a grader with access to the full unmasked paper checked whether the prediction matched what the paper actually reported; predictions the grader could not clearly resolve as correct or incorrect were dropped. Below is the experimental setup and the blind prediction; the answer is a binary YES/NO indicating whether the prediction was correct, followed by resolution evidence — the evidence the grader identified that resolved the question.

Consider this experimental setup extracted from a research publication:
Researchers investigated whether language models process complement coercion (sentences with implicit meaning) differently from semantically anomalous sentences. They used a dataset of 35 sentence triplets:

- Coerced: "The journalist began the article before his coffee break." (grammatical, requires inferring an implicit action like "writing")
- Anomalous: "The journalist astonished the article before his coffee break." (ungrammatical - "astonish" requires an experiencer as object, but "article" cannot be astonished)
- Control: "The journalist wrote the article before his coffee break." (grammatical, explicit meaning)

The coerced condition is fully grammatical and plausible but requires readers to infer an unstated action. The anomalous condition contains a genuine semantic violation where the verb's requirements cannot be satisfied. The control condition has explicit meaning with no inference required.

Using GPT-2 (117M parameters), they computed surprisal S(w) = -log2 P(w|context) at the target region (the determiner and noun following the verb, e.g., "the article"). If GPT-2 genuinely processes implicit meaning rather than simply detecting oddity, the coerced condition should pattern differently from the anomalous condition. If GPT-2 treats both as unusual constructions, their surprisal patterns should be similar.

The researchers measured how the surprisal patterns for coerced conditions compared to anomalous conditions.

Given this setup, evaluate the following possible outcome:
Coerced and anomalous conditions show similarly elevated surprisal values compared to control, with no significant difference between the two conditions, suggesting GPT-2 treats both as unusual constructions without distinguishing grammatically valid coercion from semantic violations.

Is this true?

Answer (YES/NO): NO